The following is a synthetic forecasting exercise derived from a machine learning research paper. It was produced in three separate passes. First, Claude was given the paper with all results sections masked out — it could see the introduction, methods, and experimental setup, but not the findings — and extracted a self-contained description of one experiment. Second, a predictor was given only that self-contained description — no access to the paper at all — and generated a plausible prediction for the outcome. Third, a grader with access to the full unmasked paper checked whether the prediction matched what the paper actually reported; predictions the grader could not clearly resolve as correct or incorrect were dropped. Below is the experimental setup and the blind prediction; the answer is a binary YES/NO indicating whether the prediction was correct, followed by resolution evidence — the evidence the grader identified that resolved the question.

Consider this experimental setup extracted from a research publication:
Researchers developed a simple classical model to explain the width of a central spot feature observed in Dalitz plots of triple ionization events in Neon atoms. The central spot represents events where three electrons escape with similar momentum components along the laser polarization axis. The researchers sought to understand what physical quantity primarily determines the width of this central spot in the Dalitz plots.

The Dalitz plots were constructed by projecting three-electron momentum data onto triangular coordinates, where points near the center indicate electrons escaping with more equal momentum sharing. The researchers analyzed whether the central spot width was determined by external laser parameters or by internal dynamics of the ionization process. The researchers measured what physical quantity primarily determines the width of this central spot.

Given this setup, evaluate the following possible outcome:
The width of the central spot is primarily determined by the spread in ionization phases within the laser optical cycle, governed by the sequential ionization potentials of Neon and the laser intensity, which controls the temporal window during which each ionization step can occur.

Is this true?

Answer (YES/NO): NO